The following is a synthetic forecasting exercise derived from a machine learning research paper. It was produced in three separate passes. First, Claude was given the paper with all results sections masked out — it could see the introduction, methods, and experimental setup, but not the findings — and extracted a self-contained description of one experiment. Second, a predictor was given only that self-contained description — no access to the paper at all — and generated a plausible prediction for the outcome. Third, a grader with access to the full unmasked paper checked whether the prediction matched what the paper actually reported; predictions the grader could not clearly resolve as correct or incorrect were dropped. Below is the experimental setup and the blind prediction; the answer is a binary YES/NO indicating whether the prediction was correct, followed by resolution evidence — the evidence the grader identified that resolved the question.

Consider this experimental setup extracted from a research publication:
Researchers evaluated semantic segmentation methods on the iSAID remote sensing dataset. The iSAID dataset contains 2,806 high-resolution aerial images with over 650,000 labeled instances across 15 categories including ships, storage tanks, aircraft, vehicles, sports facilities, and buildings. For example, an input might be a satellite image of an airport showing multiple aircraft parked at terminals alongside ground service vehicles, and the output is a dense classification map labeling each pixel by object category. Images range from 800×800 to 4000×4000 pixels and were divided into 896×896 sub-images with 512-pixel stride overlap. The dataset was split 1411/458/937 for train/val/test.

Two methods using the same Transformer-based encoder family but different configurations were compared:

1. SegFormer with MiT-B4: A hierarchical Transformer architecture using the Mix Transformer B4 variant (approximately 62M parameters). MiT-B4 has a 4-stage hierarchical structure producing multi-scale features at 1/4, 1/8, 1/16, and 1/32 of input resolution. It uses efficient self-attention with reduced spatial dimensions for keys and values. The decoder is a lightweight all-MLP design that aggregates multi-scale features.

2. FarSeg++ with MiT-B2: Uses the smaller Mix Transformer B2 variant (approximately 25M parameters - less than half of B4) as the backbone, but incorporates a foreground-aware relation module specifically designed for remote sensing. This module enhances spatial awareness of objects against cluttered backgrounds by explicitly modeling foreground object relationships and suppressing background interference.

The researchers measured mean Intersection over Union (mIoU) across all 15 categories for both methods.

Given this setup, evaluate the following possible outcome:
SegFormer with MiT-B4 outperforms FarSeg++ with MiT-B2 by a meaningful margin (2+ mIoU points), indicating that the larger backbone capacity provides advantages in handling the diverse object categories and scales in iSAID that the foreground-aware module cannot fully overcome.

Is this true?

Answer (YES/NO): NO